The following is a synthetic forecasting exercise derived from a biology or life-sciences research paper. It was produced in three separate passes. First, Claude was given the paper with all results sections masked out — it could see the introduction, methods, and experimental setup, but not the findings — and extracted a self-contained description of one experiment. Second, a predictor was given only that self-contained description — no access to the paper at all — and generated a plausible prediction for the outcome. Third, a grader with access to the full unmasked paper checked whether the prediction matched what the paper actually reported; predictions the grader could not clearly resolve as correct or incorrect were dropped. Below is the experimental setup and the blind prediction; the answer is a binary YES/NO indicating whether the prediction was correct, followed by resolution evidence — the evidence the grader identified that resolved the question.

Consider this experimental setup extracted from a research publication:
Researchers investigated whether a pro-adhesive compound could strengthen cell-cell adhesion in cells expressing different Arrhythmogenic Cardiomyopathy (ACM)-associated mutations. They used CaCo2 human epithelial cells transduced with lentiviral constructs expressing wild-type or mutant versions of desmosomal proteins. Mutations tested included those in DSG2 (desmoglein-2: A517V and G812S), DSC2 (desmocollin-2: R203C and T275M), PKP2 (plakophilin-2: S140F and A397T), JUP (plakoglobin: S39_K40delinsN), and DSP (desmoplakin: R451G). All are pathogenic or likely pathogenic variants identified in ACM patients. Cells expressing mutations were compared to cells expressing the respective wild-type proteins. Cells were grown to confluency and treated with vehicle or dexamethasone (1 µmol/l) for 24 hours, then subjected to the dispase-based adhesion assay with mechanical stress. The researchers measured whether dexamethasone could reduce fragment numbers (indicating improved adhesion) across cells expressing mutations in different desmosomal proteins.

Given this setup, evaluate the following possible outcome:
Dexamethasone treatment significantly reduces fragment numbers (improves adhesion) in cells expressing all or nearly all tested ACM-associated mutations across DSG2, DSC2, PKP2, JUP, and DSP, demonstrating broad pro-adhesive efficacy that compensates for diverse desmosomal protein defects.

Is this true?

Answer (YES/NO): NO